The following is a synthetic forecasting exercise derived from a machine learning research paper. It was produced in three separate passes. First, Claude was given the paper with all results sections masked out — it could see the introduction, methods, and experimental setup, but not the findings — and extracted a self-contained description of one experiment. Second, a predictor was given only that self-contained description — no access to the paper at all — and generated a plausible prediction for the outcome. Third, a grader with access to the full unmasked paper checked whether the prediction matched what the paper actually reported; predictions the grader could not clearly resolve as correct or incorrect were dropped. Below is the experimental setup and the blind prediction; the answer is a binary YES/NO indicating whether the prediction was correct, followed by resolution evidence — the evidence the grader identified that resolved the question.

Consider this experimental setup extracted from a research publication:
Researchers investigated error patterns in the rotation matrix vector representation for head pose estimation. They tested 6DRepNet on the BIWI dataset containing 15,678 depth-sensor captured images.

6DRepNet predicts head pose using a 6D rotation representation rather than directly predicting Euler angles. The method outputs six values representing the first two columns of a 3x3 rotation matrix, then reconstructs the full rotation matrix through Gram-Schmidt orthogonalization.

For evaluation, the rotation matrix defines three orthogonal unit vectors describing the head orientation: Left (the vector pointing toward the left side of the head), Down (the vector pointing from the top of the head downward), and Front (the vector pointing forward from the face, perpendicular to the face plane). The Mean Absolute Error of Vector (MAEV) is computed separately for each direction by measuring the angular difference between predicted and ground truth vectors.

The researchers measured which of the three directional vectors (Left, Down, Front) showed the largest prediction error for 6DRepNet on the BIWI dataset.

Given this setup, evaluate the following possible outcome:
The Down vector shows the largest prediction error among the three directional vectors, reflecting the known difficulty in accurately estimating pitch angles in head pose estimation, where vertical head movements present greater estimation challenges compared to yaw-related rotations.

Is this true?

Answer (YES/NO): NO